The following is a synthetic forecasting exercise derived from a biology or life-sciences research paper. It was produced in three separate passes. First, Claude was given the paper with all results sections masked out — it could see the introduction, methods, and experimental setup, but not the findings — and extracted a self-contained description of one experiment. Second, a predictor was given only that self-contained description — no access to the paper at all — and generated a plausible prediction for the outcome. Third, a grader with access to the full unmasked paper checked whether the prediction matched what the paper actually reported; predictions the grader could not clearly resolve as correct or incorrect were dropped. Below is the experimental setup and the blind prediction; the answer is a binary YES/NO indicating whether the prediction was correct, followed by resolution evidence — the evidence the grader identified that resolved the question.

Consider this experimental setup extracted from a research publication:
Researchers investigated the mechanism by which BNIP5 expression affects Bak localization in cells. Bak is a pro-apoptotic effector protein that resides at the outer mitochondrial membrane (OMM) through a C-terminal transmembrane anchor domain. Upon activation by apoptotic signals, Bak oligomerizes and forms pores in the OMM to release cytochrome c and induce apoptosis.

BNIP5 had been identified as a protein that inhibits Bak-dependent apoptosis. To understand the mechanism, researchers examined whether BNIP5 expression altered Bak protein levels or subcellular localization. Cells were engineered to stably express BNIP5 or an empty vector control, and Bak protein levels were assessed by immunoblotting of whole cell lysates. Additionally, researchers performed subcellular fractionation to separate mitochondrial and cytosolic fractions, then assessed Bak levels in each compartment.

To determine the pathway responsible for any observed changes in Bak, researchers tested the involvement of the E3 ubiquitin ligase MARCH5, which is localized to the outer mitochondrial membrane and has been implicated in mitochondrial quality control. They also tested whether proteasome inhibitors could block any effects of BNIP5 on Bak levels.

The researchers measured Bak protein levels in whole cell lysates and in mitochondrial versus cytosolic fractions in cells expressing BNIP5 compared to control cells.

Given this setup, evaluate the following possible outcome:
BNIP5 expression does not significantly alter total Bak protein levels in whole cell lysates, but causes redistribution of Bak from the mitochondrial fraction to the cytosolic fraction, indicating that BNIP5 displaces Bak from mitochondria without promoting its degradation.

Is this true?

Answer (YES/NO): NO